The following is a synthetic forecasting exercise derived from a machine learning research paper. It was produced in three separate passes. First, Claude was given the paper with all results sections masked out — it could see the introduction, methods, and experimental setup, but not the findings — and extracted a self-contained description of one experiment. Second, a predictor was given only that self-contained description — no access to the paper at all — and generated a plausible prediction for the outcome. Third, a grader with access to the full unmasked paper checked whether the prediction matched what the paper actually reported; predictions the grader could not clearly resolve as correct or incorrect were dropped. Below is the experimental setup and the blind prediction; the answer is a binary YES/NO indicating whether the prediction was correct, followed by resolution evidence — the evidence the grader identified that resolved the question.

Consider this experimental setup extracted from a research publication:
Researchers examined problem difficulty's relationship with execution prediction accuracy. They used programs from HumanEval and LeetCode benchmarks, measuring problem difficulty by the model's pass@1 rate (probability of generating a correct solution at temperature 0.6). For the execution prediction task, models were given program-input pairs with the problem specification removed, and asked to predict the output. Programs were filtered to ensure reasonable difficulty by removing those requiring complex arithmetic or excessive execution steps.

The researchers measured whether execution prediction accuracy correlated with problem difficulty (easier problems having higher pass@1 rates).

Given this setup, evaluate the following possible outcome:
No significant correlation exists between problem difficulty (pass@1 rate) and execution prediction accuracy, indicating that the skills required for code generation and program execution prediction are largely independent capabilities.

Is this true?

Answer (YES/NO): NO